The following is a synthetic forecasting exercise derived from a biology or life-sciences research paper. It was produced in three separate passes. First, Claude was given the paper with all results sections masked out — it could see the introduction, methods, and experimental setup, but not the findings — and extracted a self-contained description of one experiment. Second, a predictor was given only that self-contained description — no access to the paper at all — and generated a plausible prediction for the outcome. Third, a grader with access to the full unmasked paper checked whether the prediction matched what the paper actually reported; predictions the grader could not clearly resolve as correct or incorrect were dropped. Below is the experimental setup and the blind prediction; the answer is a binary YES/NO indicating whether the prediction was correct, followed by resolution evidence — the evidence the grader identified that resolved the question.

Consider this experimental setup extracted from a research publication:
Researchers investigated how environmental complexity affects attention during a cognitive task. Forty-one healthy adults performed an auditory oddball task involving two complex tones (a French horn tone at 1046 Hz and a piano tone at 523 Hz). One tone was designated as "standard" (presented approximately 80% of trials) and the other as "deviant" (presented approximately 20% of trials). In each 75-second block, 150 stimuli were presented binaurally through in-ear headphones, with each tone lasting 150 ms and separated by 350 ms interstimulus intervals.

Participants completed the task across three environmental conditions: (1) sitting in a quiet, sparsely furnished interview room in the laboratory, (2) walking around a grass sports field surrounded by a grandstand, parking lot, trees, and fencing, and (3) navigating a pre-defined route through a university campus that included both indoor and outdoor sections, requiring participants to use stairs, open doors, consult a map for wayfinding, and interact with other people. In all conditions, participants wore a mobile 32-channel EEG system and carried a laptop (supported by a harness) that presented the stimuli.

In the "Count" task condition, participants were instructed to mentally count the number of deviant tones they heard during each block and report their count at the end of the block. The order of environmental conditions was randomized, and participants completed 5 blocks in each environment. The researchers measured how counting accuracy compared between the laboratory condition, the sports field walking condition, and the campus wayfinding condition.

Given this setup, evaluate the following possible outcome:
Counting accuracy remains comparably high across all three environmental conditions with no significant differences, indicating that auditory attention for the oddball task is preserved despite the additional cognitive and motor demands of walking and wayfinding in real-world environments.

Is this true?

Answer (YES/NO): NO